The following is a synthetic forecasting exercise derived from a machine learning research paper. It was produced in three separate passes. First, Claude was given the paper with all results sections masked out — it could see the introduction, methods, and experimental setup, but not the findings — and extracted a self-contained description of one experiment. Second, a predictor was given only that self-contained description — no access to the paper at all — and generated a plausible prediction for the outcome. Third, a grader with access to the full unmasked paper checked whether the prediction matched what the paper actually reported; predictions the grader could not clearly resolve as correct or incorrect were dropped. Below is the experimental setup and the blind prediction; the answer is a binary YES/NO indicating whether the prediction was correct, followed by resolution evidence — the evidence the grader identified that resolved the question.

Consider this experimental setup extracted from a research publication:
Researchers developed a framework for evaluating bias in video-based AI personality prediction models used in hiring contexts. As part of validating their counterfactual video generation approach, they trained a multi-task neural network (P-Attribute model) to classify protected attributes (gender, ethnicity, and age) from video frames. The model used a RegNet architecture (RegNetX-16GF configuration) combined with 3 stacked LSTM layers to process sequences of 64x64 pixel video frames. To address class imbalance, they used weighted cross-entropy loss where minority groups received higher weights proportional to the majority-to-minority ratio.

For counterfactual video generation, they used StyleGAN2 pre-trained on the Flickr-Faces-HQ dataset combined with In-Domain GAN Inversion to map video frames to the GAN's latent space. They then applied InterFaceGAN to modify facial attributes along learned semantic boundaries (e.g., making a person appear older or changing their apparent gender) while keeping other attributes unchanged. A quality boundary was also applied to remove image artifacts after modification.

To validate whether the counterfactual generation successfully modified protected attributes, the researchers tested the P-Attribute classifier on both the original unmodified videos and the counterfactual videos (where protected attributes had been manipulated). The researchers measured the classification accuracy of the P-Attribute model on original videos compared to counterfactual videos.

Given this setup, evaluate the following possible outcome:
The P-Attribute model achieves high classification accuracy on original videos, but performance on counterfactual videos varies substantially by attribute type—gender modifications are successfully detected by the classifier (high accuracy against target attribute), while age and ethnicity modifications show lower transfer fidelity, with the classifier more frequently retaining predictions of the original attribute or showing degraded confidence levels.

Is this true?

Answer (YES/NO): NO